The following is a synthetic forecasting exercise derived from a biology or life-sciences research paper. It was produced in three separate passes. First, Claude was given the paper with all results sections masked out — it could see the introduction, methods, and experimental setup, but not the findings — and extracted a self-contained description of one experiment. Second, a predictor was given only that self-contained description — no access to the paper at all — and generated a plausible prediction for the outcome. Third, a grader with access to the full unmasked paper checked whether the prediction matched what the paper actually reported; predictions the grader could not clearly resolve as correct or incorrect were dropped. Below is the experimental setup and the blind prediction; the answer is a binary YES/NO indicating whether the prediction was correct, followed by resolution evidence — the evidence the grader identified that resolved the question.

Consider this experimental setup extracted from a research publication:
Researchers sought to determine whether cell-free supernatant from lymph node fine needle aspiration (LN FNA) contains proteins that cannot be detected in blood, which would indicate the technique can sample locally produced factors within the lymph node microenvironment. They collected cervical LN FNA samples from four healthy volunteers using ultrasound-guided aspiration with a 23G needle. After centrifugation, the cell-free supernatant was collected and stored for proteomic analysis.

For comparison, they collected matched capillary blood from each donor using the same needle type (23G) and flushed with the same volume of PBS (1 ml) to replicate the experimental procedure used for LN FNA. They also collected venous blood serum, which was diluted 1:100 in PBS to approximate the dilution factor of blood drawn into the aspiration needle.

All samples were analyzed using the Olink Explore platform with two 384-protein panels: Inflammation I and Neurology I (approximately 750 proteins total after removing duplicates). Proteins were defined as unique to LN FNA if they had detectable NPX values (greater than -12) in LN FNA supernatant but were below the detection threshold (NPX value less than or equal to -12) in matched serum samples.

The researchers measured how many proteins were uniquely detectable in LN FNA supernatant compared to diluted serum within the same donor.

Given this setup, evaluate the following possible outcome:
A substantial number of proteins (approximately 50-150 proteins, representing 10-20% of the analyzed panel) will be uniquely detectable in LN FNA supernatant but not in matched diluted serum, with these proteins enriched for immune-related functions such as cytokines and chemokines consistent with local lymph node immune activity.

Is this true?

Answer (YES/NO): NO